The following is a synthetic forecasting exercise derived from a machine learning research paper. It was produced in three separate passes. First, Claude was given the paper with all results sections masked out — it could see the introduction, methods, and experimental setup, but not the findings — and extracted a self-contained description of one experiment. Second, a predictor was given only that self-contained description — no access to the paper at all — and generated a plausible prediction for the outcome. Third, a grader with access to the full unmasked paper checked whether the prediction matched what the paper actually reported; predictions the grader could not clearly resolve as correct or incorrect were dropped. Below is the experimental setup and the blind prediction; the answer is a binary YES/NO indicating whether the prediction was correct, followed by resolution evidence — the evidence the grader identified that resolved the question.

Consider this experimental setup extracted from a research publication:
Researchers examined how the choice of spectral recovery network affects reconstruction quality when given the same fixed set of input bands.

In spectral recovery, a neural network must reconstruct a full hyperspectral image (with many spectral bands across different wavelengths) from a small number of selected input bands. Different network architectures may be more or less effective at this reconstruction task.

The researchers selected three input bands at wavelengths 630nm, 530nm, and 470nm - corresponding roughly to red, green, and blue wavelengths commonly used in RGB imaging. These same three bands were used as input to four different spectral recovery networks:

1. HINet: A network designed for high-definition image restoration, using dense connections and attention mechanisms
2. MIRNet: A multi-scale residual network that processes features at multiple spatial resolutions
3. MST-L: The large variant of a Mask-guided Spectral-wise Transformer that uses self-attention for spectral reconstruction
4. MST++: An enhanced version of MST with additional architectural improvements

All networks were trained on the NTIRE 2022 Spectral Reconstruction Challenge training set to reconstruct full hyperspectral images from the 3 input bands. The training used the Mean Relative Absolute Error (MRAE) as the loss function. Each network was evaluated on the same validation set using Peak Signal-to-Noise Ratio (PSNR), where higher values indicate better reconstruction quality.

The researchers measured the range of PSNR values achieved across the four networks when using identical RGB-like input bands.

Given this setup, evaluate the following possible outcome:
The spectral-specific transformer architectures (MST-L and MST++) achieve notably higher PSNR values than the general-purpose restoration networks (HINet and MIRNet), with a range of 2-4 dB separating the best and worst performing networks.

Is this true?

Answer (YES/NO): NO